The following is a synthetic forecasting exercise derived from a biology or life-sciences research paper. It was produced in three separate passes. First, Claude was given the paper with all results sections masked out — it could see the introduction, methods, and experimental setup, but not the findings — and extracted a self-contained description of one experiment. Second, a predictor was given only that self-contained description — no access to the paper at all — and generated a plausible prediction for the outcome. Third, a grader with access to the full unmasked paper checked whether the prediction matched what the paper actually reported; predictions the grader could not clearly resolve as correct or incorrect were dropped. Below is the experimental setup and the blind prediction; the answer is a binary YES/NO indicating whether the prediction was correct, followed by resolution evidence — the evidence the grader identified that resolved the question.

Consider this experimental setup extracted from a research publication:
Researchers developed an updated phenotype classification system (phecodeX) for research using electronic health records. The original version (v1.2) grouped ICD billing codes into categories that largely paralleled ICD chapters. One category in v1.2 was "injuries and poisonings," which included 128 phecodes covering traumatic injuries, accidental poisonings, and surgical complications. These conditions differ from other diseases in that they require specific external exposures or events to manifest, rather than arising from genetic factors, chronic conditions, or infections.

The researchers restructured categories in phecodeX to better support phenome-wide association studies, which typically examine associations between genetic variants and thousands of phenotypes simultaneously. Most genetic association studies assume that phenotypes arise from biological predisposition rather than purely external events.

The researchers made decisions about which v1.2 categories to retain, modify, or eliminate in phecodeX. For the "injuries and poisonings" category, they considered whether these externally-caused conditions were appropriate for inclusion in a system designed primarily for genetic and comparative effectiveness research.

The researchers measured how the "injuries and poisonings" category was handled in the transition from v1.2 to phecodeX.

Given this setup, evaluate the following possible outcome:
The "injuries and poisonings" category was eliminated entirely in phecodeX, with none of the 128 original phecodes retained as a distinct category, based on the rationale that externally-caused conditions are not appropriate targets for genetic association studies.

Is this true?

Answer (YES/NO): NO